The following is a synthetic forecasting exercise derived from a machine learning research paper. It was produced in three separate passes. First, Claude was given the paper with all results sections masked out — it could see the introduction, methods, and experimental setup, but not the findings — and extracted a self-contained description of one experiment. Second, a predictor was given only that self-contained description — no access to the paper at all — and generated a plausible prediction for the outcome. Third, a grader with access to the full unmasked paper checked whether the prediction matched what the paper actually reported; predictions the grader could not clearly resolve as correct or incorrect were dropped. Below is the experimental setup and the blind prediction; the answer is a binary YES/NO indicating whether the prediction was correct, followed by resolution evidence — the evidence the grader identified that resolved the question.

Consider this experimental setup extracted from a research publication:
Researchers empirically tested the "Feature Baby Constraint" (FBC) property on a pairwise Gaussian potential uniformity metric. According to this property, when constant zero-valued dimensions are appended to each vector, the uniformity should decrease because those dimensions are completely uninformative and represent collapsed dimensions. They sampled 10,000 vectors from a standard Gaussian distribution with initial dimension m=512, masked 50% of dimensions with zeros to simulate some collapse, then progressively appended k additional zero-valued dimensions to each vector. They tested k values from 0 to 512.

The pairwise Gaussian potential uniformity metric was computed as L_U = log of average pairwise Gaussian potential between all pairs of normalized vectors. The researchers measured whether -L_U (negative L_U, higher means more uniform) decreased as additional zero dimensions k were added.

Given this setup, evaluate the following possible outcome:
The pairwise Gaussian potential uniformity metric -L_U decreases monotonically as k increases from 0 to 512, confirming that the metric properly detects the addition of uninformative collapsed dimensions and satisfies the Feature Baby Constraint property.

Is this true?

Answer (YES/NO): NO